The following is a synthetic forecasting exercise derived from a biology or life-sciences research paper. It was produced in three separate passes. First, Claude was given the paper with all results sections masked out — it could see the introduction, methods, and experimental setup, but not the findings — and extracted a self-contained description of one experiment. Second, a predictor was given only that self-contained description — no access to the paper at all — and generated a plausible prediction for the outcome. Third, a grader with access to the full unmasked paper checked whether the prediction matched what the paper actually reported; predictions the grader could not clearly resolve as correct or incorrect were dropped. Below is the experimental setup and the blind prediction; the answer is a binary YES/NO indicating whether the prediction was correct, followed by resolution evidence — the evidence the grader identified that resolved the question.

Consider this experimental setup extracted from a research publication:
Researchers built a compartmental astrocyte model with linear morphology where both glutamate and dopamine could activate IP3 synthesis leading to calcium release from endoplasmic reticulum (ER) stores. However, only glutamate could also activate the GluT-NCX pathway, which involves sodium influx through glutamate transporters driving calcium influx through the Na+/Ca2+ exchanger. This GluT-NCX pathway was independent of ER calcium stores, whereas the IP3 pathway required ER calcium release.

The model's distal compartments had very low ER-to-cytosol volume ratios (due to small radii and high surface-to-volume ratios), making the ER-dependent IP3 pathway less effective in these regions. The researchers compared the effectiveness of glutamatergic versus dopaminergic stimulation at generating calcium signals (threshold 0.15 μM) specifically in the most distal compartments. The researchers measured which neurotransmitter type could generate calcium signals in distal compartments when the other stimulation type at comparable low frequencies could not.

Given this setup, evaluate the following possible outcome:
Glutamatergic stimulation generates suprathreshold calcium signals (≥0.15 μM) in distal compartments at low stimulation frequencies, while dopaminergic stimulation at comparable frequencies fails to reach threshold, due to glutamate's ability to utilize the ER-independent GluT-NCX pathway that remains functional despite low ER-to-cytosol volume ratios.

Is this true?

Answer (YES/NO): NO